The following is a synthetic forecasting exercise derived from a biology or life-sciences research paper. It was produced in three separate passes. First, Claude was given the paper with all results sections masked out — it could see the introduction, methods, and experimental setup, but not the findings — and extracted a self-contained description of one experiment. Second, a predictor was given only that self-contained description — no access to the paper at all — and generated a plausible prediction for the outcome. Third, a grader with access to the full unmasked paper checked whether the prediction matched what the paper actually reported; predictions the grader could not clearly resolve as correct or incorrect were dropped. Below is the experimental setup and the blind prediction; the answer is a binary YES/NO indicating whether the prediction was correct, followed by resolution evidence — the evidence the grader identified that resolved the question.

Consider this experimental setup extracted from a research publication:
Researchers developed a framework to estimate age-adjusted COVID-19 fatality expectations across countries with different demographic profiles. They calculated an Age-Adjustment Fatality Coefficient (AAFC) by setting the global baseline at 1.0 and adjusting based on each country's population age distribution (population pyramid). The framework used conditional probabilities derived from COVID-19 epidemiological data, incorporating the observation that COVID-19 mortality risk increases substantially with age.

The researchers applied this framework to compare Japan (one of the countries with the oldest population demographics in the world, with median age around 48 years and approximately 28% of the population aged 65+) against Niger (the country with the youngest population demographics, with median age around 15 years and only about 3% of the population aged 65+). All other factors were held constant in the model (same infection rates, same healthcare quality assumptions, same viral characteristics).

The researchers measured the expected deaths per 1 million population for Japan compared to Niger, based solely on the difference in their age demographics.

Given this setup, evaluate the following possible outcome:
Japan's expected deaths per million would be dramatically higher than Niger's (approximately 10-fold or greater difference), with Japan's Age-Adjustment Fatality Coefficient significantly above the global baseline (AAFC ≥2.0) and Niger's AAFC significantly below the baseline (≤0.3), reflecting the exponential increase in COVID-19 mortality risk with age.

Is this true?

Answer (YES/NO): YES